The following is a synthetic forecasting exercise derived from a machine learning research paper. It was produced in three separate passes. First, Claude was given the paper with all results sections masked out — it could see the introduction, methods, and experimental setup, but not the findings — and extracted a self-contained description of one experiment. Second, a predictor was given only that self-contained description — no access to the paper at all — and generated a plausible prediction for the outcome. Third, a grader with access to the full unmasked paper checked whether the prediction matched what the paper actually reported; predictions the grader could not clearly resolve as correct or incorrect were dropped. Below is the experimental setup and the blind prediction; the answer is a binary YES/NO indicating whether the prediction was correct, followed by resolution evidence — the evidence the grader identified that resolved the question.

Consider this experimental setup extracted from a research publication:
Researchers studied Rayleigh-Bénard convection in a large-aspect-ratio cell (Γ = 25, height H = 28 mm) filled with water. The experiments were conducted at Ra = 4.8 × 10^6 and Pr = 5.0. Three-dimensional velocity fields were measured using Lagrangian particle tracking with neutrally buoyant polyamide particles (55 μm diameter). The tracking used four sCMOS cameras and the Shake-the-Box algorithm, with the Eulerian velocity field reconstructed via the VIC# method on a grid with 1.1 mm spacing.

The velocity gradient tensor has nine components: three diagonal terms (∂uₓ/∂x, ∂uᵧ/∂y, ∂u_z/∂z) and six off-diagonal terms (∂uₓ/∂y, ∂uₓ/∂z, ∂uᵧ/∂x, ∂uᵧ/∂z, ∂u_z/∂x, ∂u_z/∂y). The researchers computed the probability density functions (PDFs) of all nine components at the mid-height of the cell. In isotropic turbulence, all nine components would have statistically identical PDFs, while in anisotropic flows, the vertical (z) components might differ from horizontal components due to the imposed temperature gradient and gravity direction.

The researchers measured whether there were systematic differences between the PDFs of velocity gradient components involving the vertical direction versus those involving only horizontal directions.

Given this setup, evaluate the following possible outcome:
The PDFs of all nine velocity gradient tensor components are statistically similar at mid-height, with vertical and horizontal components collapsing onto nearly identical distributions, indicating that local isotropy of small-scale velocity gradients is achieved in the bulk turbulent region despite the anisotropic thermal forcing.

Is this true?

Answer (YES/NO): NO